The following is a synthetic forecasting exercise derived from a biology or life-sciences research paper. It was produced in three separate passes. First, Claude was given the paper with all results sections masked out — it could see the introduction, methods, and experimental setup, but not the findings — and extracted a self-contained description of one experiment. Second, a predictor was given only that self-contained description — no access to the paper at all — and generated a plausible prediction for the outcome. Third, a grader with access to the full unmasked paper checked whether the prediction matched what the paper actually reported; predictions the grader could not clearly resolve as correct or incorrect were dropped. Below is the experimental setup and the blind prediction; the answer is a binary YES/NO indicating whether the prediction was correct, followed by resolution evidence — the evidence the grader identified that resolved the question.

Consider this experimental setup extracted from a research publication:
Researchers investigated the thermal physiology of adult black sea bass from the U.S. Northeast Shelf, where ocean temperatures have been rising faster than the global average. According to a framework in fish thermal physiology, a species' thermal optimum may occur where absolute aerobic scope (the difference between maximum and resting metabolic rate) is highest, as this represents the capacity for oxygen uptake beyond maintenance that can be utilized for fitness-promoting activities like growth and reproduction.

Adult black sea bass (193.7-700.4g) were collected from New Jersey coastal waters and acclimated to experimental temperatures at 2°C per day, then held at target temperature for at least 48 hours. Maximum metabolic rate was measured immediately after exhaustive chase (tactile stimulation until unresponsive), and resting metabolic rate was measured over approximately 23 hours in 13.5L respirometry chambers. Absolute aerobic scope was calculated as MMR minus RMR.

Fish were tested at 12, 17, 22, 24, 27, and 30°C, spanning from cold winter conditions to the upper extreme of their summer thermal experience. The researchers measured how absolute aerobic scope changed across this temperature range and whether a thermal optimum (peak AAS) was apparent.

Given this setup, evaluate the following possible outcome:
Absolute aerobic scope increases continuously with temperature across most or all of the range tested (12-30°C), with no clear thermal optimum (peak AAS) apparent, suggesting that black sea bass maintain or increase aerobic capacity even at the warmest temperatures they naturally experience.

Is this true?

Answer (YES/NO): NO